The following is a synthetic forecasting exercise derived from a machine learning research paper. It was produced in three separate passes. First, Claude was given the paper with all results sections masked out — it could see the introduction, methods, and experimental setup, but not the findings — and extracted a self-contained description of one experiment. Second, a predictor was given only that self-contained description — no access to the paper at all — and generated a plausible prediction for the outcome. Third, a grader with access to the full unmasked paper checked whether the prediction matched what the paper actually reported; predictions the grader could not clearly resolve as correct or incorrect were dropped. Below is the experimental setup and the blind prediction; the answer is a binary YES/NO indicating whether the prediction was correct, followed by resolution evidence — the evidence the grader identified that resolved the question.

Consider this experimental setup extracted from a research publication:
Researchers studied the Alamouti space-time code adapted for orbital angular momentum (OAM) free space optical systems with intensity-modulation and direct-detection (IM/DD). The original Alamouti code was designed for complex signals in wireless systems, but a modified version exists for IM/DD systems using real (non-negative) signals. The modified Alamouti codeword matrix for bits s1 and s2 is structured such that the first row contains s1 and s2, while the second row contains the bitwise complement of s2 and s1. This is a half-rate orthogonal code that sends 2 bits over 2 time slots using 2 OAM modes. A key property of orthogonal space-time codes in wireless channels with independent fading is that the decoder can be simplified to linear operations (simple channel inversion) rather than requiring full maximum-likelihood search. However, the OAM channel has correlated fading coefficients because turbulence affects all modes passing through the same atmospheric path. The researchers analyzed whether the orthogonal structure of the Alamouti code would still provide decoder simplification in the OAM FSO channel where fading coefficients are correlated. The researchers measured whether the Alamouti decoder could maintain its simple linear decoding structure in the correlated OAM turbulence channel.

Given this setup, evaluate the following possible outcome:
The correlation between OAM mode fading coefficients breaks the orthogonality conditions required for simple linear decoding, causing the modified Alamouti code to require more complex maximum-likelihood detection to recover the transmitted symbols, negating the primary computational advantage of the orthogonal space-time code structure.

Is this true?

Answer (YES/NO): NO